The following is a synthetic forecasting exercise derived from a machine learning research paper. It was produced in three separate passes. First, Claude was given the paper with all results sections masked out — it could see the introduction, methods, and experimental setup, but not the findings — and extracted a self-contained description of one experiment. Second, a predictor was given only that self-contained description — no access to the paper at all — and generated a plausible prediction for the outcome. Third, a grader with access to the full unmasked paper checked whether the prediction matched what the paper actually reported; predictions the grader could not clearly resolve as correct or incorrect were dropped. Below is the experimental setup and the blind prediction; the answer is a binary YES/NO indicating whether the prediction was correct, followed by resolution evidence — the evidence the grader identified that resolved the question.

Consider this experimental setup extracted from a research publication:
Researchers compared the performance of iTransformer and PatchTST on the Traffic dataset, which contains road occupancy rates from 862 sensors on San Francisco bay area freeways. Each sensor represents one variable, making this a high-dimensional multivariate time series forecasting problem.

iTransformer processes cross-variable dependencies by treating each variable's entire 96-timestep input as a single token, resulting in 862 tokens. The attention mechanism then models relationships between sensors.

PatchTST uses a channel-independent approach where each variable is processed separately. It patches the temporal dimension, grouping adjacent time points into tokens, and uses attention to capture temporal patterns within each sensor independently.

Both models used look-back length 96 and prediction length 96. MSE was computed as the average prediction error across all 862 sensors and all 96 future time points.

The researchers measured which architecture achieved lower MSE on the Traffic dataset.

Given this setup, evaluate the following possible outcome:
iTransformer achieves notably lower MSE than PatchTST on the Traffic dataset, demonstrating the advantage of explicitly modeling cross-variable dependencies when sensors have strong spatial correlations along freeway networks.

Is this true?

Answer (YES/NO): YES